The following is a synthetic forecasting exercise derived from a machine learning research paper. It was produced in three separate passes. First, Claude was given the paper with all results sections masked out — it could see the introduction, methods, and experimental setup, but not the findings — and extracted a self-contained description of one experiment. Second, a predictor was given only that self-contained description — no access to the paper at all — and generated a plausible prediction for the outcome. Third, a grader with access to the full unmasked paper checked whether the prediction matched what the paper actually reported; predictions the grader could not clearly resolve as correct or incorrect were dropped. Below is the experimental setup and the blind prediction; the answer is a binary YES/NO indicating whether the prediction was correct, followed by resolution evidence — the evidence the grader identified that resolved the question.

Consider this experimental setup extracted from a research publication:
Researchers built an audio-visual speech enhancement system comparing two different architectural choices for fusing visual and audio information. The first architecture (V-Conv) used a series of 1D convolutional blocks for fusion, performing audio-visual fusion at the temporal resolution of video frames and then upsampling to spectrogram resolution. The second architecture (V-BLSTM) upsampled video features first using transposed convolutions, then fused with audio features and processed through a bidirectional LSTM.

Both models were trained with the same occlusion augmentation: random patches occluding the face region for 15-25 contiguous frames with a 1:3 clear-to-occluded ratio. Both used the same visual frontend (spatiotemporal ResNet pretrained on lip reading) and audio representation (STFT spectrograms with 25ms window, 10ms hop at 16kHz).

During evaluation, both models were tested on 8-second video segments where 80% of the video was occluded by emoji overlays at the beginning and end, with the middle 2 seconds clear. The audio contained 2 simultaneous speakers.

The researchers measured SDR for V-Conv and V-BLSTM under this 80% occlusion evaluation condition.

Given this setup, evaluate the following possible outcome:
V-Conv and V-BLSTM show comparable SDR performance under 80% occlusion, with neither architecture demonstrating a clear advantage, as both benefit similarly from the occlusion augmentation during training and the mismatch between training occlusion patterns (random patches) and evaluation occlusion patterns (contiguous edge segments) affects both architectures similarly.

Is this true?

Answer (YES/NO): NO